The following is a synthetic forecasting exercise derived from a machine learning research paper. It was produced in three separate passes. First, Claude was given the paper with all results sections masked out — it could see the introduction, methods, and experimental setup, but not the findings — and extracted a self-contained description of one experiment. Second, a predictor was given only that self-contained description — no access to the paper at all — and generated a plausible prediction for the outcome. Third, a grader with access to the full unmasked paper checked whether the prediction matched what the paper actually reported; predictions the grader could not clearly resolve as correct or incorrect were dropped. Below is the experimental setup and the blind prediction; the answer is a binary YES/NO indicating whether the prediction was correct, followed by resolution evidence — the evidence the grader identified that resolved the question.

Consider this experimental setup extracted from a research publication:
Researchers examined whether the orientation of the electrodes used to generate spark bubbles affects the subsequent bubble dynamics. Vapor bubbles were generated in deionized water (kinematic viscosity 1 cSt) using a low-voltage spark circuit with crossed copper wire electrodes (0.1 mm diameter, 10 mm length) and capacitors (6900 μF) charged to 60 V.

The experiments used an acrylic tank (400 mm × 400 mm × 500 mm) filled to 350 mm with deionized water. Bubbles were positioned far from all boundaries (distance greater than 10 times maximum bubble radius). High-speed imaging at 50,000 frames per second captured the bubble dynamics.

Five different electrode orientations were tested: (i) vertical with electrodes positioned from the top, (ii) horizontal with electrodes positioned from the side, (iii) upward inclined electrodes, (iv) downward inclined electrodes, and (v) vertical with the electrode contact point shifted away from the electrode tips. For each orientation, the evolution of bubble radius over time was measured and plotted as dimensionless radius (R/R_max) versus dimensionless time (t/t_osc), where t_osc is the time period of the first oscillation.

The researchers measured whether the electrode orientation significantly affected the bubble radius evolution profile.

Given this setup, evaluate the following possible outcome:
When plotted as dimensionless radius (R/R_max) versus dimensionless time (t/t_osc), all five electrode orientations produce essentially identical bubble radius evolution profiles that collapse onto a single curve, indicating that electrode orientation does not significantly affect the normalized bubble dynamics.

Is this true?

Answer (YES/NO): YES